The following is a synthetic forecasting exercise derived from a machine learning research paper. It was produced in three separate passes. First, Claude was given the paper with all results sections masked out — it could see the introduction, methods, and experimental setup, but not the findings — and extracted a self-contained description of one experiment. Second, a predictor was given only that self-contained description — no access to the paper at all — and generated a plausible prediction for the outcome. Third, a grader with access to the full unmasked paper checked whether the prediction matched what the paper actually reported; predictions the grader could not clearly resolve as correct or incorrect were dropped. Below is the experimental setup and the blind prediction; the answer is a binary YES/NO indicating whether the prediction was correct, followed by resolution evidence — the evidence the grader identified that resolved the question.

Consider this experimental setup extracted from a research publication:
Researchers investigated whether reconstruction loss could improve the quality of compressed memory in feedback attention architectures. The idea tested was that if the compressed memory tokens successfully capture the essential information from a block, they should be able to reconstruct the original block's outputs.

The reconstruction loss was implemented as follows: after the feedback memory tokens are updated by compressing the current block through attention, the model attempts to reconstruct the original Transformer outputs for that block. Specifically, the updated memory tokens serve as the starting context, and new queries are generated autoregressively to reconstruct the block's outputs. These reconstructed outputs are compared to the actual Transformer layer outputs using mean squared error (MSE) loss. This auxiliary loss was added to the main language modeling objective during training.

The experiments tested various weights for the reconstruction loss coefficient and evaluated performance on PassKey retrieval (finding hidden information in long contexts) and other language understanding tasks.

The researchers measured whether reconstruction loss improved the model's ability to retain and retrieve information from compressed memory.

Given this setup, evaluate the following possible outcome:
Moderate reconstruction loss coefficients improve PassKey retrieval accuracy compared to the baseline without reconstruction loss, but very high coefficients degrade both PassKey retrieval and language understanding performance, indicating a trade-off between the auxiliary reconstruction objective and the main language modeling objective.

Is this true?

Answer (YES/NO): NO